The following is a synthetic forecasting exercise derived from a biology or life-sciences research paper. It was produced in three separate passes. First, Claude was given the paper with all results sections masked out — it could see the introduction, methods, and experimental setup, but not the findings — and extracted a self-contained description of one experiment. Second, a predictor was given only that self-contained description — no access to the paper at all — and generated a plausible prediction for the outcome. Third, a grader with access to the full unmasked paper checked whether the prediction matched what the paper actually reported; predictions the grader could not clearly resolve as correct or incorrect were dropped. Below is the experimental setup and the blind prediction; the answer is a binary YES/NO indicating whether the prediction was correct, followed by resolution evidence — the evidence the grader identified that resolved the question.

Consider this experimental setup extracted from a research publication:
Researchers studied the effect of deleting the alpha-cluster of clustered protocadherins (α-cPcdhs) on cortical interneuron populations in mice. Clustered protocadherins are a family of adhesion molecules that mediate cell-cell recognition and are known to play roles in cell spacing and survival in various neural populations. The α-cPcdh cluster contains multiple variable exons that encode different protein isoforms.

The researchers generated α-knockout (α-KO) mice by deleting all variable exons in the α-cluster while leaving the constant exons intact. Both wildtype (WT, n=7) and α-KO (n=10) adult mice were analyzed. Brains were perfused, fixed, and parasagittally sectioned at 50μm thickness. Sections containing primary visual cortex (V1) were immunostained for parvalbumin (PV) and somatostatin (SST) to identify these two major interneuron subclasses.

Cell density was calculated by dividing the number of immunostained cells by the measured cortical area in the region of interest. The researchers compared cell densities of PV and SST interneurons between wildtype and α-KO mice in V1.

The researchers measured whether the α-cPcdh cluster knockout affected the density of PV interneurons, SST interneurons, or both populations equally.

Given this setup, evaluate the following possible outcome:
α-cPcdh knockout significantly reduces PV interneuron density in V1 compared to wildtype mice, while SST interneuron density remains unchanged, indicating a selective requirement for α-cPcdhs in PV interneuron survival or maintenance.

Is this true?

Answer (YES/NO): YES